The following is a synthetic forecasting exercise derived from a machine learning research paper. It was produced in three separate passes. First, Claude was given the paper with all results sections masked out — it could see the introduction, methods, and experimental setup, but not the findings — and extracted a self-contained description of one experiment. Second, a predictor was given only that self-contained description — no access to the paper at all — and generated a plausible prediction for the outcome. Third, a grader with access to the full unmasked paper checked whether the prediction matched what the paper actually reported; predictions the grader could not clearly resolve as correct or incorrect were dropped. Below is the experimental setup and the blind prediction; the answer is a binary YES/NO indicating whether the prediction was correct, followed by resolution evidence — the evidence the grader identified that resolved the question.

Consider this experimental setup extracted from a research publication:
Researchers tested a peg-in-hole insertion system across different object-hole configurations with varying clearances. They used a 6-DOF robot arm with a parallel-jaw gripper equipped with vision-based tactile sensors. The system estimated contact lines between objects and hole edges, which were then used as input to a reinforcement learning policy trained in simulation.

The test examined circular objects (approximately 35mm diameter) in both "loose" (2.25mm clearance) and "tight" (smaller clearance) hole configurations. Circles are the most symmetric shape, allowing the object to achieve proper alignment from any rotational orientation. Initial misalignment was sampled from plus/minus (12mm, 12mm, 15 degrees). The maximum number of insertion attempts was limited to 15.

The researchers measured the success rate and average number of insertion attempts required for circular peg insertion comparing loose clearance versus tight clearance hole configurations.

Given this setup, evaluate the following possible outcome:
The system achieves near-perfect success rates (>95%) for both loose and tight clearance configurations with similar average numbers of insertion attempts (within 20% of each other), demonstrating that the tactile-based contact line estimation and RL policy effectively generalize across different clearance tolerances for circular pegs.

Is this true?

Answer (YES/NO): YES